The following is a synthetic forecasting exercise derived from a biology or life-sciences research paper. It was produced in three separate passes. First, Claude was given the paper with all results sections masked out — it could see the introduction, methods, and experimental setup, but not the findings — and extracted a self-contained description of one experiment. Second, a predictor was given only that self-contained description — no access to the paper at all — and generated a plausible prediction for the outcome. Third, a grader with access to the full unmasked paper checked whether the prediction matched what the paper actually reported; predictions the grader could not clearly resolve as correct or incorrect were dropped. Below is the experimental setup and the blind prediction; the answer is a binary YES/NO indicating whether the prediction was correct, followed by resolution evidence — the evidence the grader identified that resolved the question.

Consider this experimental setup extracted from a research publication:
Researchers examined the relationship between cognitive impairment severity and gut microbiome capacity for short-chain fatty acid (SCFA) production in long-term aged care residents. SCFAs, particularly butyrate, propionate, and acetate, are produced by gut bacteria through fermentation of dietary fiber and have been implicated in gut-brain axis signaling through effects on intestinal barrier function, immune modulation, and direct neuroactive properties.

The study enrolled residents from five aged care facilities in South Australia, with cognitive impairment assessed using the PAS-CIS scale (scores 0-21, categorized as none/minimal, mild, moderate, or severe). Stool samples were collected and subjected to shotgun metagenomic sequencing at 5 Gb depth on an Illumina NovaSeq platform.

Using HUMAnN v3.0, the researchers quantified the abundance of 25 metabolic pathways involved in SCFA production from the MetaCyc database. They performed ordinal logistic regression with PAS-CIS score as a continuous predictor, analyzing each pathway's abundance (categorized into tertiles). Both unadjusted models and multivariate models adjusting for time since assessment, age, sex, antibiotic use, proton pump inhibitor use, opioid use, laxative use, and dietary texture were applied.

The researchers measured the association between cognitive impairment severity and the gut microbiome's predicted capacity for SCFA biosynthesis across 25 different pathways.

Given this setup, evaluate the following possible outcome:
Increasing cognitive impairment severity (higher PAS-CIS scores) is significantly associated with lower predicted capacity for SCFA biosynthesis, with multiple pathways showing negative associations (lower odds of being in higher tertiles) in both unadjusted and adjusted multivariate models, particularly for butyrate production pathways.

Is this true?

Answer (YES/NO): NO